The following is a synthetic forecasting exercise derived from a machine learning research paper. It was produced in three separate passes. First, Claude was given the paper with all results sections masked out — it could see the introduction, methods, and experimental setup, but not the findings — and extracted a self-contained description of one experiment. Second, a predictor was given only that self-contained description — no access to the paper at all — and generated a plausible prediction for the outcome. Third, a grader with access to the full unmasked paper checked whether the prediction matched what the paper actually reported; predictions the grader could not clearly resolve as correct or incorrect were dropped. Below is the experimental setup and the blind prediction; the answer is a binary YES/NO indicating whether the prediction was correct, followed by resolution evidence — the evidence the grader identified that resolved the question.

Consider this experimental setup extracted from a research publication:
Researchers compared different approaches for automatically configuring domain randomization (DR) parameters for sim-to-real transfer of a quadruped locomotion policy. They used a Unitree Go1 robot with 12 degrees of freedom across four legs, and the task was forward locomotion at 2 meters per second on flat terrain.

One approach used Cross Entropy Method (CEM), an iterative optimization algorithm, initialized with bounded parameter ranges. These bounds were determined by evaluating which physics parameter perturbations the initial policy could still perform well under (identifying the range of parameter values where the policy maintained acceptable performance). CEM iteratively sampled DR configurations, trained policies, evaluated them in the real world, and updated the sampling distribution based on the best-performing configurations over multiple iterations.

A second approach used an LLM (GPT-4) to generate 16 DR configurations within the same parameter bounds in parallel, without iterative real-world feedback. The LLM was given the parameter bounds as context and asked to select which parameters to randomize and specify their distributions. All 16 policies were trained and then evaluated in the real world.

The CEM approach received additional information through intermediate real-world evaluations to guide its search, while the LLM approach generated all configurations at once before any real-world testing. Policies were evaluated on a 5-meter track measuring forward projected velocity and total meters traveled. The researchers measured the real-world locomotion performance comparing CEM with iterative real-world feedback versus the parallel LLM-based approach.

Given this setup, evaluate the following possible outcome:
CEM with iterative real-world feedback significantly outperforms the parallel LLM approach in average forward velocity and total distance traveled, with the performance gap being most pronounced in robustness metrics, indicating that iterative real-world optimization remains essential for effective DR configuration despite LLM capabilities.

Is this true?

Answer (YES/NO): NO